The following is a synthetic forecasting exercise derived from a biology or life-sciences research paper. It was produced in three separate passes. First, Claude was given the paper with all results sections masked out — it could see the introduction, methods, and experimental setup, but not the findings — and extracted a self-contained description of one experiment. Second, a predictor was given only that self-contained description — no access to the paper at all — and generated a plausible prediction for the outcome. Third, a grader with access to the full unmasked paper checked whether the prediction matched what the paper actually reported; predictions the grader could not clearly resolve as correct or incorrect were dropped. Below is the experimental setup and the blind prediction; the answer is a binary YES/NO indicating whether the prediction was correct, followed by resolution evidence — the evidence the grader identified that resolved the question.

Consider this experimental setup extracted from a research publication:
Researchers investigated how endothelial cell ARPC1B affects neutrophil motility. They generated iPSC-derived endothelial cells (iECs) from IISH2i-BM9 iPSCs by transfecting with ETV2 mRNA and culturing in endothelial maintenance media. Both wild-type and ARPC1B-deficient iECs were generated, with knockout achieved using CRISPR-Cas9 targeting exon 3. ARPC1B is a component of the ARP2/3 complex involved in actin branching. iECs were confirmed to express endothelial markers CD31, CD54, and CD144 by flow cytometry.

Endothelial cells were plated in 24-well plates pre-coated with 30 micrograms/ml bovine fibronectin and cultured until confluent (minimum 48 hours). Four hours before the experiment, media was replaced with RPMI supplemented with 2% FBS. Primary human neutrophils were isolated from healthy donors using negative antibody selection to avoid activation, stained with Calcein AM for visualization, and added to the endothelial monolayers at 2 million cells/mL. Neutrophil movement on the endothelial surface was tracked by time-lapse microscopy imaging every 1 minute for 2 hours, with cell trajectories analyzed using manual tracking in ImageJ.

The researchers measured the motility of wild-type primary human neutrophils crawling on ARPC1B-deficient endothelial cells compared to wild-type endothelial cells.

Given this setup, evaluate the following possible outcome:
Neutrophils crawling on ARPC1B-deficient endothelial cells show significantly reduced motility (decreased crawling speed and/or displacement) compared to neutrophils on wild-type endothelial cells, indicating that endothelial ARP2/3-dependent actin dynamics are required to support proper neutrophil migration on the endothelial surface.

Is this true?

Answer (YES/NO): YES